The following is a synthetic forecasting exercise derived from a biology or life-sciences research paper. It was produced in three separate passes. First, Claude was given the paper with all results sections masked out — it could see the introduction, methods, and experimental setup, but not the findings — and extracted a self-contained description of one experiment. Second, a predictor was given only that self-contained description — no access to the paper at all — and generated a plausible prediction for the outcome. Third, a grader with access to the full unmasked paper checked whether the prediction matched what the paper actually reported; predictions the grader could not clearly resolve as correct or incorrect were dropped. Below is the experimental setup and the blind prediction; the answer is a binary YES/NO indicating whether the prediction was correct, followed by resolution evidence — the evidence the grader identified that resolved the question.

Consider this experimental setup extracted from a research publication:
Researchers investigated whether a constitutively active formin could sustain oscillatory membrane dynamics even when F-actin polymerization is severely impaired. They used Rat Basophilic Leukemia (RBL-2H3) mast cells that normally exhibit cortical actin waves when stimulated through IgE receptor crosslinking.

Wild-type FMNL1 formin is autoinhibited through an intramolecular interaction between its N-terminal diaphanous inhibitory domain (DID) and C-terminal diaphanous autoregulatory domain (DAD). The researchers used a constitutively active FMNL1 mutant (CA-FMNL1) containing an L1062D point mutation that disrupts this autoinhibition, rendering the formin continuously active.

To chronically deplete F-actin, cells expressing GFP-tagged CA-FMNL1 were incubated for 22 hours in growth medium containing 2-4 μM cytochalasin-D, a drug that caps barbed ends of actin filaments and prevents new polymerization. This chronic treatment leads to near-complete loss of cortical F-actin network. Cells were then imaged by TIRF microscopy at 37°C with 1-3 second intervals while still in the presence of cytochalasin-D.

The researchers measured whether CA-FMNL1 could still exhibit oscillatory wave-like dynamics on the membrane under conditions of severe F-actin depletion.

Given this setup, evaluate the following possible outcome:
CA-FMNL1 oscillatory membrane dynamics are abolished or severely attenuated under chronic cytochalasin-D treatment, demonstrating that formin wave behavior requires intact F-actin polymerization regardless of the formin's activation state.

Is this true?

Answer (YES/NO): NO